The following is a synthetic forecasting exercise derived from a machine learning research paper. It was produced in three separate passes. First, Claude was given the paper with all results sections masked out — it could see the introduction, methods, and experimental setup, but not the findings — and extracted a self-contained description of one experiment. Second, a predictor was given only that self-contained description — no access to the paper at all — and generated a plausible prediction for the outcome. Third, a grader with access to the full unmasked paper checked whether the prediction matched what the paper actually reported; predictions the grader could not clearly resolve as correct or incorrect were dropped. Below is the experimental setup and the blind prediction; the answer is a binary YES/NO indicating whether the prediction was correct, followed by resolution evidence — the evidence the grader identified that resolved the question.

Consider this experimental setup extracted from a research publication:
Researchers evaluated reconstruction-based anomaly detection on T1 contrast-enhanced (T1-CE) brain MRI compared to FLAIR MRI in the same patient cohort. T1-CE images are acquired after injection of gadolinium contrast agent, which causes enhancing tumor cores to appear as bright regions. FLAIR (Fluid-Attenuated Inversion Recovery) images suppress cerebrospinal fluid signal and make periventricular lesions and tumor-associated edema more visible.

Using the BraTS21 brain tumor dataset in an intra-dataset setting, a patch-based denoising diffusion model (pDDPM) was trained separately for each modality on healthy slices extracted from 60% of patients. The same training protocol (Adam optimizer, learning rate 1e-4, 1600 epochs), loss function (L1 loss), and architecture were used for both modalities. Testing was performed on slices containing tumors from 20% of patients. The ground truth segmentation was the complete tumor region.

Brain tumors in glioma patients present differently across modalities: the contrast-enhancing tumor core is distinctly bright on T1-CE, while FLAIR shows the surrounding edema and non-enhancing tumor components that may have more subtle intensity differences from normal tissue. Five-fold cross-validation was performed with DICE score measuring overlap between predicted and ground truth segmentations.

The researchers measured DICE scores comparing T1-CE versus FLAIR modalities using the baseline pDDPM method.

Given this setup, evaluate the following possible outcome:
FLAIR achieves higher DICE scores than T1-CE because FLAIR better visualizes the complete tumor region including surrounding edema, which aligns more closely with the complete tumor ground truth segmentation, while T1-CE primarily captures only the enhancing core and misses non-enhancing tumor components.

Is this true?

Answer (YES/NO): NO